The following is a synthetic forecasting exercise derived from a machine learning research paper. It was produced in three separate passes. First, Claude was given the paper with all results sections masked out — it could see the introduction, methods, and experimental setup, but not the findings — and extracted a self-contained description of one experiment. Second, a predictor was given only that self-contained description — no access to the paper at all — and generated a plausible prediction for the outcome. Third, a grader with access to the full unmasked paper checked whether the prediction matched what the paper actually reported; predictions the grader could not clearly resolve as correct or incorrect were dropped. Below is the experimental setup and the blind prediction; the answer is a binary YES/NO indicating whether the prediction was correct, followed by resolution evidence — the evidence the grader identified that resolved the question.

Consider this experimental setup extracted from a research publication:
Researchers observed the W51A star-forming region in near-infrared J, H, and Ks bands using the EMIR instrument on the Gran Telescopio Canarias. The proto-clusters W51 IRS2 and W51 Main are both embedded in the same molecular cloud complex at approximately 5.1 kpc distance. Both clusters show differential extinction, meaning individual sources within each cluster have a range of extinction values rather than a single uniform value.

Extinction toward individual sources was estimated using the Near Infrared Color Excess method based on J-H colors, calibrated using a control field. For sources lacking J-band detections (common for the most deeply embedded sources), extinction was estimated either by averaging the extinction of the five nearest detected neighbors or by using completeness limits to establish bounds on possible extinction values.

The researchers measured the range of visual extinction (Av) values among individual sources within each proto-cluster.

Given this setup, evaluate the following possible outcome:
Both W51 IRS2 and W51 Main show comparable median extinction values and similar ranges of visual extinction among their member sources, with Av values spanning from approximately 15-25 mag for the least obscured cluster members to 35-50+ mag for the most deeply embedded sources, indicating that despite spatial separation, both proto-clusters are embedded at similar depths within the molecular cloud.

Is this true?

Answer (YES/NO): NO